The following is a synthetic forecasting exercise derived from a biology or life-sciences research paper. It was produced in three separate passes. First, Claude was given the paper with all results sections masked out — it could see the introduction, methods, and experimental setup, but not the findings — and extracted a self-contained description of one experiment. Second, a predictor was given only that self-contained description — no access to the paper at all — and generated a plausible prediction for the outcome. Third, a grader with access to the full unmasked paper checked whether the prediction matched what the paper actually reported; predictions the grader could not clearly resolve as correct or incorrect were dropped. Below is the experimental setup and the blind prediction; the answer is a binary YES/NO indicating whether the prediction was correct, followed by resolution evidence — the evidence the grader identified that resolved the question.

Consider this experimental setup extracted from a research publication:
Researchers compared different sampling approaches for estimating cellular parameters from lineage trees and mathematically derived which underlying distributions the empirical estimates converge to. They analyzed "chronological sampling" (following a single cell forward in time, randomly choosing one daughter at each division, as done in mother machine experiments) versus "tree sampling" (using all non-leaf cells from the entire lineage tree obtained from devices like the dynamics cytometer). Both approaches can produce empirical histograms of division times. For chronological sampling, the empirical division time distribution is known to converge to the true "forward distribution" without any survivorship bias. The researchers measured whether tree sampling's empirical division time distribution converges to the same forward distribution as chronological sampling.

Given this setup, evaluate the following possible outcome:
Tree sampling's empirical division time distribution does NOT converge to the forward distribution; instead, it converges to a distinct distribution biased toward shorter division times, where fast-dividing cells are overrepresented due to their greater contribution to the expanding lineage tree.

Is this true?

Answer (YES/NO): YES